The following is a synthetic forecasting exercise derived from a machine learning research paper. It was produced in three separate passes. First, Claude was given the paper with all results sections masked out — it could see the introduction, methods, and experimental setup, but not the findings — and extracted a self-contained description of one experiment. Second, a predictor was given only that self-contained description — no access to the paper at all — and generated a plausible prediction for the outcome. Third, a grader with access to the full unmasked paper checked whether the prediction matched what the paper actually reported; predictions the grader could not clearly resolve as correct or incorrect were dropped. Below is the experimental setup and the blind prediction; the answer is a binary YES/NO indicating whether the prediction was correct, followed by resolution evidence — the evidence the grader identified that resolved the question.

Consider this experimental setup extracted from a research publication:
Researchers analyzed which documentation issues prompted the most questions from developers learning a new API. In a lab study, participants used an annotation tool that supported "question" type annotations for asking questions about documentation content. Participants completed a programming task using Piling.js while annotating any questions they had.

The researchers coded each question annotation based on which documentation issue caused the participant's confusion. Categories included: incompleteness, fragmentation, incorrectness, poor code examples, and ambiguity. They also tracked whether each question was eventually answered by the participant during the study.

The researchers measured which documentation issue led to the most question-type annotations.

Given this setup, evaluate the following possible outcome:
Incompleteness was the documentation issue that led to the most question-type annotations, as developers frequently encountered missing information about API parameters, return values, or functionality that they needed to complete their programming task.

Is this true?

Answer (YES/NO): NO